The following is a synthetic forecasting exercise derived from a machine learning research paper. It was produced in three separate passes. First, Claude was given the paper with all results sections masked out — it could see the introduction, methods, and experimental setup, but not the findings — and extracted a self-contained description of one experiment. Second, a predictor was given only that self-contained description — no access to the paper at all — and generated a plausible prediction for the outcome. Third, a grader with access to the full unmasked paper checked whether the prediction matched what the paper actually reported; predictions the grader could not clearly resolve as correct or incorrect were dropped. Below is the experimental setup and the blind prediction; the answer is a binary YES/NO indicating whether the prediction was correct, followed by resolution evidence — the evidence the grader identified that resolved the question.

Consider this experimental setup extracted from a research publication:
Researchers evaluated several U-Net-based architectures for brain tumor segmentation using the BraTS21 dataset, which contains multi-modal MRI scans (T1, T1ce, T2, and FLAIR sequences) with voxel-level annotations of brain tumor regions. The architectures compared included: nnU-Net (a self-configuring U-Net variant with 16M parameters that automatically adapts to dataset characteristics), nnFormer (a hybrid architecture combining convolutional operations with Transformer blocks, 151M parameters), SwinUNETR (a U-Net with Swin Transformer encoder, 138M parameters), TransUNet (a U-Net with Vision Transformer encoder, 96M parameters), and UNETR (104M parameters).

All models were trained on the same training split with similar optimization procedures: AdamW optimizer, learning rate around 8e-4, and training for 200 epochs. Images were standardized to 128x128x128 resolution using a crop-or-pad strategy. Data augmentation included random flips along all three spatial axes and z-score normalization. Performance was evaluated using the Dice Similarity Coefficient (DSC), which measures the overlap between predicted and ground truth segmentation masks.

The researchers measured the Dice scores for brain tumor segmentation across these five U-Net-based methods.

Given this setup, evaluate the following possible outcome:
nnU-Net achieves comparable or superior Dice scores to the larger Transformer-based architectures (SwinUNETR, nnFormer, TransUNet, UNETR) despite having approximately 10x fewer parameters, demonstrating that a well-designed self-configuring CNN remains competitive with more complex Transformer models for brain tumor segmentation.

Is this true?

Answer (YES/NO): YES